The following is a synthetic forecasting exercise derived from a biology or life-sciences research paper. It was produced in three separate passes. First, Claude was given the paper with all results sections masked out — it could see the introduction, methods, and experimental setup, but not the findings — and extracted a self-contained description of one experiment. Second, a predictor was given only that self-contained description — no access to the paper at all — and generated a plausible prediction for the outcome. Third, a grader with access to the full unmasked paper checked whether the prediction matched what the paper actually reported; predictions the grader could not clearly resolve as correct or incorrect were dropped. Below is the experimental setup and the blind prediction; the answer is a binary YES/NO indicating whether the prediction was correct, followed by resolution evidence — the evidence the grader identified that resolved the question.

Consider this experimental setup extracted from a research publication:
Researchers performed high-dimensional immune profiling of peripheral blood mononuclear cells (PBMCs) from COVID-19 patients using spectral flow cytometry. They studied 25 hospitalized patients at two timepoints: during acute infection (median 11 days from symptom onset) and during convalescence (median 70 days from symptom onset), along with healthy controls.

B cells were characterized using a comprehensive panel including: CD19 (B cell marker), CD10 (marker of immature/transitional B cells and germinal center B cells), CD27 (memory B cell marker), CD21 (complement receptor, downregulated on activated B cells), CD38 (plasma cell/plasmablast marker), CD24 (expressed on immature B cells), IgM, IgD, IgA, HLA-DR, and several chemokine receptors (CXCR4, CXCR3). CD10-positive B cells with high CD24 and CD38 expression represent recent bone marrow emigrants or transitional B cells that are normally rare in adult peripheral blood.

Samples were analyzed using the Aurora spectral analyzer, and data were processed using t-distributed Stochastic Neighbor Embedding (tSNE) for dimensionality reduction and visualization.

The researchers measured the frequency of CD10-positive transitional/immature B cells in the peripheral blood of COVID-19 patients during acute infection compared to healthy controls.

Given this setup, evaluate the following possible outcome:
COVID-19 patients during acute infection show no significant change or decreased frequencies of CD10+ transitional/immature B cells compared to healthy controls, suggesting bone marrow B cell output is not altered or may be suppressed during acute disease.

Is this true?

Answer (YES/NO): NO